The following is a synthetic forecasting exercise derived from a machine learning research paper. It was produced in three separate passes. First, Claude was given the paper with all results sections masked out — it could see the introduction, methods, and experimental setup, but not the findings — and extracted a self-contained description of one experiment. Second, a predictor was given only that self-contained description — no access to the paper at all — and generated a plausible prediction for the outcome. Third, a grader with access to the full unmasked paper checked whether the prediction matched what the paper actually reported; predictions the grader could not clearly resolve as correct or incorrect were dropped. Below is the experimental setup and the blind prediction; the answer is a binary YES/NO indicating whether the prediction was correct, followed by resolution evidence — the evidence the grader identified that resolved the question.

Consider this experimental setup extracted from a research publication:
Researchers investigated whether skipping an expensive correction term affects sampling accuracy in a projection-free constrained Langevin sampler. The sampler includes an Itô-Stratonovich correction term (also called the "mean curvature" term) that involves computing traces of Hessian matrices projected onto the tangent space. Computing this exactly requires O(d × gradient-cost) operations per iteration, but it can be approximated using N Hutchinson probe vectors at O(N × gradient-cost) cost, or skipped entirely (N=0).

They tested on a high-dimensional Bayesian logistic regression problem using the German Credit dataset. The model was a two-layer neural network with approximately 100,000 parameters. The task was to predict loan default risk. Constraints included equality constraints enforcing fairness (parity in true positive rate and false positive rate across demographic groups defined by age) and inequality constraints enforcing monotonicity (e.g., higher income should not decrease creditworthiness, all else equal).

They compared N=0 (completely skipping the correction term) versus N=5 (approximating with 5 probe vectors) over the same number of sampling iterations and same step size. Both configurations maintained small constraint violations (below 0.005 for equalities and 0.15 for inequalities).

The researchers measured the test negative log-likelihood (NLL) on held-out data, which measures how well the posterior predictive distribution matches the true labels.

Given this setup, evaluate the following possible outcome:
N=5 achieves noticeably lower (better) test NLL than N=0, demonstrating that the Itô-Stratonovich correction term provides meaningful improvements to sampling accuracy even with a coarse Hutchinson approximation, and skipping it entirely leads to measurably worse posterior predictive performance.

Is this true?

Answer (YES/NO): NO